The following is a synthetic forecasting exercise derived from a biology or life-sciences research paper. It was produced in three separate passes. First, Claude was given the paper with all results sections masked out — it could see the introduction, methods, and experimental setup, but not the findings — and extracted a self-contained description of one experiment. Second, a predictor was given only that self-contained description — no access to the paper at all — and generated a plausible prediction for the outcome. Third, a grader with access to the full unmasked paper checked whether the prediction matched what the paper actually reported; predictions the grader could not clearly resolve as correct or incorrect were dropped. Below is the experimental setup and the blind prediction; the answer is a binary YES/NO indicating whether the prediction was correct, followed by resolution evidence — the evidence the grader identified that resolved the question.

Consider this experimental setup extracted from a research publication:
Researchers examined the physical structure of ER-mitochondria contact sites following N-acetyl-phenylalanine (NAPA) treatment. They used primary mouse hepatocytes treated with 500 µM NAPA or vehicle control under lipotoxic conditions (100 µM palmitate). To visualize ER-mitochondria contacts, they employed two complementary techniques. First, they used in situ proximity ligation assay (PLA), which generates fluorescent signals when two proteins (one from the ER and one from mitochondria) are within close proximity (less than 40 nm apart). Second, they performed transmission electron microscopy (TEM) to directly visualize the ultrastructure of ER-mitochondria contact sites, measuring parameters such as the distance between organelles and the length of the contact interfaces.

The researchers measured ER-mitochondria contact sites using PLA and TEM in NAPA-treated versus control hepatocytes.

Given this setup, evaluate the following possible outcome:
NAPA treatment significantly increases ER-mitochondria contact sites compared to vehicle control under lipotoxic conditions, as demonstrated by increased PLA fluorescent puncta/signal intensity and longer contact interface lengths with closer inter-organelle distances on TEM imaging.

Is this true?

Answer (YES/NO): NO